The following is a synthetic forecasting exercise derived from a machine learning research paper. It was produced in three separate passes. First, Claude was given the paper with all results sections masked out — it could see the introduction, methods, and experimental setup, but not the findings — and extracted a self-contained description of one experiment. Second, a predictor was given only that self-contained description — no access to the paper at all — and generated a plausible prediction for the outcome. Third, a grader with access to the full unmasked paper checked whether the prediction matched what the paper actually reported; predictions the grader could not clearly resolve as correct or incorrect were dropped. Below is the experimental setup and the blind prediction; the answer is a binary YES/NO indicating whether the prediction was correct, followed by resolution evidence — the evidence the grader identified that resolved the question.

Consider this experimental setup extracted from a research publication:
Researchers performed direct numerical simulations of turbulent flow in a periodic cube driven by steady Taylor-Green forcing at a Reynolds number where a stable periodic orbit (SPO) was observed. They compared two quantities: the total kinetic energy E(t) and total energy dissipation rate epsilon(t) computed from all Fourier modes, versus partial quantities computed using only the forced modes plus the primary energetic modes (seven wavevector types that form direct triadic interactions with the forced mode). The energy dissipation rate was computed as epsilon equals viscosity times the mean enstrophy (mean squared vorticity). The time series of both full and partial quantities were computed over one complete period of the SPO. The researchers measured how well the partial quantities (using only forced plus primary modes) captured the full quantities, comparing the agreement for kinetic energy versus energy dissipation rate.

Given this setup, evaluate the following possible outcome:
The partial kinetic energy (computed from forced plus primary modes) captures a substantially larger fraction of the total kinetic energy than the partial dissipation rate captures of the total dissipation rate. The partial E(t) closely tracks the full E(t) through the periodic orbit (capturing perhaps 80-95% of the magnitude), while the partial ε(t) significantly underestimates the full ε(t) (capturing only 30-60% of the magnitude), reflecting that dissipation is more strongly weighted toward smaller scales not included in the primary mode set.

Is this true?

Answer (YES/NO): NO